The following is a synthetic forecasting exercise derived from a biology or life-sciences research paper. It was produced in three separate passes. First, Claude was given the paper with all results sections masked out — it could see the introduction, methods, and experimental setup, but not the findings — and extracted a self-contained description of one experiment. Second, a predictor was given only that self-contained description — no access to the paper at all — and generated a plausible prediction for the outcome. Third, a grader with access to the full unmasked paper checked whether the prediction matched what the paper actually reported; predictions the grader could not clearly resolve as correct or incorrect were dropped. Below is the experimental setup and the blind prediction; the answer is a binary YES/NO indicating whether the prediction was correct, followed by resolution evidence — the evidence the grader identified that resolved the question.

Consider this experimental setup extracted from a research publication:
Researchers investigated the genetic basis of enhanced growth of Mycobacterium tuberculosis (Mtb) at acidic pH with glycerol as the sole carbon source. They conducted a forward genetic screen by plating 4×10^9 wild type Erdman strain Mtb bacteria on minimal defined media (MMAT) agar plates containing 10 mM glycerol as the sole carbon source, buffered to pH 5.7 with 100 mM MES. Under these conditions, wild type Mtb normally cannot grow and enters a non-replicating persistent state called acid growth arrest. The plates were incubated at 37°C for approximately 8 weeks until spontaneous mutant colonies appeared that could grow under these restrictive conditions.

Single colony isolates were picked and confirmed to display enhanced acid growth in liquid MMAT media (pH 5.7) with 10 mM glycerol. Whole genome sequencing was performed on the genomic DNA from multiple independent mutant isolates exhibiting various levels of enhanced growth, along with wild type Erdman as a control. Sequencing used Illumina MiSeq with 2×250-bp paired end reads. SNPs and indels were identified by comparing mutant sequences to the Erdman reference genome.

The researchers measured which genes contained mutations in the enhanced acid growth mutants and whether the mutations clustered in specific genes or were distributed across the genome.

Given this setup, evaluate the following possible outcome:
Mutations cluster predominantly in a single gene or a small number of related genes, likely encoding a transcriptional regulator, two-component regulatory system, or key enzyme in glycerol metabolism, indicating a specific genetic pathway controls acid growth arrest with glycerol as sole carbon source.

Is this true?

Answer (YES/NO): NO